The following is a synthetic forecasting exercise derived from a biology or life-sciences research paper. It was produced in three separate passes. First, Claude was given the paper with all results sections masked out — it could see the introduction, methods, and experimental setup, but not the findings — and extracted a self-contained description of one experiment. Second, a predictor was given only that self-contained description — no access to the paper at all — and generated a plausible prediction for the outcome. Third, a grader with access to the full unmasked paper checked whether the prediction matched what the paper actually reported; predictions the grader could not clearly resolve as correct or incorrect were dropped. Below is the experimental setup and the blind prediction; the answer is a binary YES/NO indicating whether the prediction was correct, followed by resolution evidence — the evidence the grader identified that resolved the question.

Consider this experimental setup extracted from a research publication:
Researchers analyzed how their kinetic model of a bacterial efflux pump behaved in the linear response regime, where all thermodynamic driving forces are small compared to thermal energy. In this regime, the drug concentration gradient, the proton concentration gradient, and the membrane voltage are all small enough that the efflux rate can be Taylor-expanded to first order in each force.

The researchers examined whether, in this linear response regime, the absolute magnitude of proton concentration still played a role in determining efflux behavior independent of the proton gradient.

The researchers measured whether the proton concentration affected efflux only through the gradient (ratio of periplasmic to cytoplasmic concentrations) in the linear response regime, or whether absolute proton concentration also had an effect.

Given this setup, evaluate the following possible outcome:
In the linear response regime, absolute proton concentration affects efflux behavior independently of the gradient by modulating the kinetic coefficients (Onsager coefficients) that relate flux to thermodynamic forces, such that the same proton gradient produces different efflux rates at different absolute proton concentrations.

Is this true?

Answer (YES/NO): YES